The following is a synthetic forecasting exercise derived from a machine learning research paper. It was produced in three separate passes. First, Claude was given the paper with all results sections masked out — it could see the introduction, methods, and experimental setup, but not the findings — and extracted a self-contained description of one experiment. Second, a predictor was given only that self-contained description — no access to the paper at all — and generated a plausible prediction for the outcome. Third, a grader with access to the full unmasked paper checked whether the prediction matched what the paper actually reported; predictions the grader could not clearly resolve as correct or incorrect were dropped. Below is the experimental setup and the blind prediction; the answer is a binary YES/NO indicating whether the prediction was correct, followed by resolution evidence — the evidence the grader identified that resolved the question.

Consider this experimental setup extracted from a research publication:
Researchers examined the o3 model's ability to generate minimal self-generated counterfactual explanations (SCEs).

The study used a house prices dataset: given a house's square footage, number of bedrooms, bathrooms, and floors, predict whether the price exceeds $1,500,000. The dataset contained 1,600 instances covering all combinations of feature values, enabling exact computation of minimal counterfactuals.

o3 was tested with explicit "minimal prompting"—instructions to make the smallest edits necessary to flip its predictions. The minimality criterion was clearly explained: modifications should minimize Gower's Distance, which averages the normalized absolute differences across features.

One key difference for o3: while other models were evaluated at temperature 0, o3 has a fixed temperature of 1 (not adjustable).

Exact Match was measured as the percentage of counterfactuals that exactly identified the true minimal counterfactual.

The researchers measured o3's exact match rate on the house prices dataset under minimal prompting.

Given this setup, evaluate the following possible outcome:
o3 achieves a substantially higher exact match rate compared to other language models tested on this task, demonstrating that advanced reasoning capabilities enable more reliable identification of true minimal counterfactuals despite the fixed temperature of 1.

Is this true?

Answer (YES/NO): YES